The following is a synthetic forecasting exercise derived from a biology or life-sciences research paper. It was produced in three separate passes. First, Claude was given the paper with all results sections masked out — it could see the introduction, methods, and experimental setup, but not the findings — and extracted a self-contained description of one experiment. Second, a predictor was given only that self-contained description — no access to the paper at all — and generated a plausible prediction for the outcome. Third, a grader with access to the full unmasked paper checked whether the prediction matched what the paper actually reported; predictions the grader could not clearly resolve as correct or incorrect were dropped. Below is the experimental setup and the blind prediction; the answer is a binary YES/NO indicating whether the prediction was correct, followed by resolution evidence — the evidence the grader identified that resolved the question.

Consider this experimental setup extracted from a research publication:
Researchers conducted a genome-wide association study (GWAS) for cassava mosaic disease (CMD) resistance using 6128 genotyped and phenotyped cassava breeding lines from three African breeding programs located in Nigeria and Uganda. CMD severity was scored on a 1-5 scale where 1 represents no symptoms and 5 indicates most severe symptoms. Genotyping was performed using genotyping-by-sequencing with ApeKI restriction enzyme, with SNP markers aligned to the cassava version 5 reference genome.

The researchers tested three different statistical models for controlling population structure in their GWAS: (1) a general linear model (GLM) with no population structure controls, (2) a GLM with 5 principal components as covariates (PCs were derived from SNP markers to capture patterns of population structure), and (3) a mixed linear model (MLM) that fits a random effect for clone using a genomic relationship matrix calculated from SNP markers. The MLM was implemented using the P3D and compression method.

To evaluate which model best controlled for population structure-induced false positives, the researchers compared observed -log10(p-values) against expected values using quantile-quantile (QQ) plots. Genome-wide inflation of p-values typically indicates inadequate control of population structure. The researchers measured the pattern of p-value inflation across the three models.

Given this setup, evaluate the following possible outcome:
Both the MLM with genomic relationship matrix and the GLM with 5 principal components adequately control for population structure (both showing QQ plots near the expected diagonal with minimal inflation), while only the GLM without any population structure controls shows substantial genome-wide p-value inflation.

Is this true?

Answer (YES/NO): NO